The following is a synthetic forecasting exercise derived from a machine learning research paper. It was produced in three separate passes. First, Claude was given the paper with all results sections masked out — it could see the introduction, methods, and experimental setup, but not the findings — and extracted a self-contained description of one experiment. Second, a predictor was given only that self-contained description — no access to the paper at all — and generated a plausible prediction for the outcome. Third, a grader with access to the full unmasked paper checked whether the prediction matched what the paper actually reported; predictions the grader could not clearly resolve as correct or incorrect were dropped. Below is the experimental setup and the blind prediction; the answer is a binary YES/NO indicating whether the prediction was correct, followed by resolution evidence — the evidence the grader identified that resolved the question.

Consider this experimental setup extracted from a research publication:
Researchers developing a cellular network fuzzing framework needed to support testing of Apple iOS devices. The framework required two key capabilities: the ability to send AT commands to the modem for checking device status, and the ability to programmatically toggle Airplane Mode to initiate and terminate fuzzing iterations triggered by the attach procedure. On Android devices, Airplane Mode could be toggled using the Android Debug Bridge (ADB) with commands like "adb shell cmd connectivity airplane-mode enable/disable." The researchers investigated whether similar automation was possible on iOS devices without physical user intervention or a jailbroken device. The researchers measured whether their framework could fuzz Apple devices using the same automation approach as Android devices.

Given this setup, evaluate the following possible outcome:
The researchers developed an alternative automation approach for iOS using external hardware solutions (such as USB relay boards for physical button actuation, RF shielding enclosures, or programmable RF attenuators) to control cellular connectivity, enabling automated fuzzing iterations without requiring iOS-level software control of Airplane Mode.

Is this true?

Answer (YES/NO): NO